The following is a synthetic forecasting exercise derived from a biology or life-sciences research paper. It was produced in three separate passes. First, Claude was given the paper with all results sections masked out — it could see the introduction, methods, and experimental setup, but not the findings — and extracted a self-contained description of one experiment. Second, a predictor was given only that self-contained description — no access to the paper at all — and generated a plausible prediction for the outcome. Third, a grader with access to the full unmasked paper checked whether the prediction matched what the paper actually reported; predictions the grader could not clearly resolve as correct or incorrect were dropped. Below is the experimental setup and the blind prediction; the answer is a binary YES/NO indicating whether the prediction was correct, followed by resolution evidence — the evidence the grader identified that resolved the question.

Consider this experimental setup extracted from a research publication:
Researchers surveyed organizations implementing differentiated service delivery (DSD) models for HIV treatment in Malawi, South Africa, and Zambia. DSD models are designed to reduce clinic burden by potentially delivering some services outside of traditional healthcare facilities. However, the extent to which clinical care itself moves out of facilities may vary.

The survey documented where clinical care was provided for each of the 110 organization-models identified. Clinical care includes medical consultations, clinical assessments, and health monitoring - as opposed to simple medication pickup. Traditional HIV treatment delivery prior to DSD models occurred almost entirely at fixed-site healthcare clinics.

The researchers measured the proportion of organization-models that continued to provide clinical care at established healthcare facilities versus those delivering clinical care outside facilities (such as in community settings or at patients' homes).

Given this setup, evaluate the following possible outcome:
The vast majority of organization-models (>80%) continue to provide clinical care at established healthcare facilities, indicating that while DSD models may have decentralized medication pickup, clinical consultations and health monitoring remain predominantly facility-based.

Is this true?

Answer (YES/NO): YES